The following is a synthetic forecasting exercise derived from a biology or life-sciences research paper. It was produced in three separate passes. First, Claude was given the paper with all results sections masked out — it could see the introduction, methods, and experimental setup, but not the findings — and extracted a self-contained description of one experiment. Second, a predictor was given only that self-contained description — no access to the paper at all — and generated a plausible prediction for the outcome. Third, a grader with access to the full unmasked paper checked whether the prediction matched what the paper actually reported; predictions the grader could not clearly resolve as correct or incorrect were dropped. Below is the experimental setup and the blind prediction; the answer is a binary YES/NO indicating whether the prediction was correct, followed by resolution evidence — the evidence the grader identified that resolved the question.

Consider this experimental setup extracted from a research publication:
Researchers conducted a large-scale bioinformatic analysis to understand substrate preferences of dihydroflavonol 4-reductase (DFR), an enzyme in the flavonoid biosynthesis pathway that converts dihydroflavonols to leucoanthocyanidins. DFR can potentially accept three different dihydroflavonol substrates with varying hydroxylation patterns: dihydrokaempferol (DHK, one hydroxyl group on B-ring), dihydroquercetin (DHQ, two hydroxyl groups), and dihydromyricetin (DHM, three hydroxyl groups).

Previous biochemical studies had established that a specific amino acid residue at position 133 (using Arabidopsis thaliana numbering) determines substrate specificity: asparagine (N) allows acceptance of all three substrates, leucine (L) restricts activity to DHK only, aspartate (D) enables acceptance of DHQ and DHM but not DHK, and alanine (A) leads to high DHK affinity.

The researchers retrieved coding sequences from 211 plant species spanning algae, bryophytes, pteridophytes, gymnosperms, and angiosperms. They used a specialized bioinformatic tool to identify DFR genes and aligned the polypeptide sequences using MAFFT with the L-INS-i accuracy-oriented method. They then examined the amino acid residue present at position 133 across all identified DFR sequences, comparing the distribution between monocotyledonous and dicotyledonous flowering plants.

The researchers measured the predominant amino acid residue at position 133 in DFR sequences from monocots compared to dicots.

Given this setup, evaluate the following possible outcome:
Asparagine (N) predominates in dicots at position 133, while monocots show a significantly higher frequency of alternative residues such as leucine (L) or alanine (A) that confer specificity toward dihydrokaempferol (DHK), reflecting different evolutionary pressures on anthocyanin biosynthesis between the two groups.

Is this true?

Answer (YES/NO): NO